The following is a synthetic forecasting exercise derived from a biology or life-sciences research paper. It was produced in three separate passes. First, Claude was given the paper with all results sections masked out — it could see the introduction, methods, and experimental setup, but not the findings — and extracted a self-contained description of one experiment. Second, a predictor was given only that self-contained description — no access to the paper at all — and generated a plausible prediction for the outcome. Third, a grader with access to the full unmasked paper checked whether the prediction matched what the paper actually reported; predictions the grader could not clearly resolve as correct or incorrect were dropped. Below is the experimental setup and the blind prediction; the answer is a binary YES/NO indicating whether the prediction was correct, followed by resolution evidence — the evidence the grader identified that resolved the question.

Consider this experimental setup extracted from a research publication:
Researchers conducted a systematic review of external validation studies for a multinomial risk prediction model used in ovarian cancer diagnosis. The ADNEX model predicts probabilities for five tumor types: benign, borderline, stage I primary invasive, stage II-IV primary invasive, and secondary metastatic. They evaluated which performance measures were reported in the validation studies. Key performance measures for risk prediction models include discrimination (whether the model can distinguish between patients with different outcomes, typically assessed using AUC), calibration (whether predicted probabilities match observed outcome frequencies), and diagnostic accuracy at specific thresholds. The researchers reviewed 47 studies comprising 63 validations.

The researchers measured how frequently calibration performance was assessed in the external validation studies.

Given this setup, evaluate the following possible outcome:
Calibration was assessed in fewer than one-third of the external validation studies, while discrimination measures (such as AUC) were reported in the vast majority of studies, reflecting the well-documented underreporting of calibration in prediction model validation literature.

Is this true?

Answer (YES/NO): NO